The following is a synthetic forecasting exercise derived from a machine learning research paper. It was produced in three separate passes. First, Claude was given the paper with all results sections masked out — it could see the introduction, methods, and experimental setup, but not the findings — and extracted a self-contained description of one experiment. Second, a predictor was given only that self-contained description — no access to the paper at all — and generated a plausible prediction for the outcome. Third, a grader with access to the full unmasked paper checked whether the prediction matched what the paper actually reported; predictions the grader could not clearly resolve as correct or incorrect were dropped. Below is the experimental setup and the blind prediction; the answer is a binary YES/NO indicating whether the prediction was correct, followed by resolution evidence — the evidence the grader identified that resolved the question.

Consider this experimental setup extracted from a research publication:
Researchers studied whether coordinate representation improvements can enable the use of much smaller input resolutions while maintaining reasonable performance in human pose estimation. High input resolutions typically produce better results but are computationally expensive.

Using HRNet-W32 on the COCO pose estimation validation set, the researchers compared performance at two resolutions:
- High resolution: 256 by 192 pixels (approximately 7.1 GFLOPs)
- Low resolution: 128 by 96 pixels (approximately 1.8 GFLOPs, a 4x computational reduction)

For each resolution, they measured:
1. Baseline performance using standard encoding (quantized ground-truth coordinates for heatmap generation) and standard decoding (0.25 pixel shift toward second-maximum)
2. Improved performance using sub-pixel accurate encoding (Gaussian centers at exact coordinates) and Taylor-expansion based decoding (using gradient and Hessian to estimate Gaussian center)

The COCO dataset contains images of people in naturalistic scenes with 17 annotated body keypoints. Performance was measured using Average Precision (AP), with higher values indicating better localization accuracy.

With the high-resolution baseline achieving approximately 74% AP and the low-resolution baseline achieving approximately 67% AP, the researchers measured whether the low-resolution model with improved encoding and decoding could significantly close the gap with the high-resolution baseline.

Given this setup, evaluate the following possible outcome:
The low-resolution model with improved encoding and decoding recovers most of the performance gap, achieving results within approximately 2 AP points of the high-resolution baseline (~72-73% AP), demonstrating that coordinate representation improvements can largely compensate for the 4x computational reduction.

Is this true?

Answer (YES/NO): NO